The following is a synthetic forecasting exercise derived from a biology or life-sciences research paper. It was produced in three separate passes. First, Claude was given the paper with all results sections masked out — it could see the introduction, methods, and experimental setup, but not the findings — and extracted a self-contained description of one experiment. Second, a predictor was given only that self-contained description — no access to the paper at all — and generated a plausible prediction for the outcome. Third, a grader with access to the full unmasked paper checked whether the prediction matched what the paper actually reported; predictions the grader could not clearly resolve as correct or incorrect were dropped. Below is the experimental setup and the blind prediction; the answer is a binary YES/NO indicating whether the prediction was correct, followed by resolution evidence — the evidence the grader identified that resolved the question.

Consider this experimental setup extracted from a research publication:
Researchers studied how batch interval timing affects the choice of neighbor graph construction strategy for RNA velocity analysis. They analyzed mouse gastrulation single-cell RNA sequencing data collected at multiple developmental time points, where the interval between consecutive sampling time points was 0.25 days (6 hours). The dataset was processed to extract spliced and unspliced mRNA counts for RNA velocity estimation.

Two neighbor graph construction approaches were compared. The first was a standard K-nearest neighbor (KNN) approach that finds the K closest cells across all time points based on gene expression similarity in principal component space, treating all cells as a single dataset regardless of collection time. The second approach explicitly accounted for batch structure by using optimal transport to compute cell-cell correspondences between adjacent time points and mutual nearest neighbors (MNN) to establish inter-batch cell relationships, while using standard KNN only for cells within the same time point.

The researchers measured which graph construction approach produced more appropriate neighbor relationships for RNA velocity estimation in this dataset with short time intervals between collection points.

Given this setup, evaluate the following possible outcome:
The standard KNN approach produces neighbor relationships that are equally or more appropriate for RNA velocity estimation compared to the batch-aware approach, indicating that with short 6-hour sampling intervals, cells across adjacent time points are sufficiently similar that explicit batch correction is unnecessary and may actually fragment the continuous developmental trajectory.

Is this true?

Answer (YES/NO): YES